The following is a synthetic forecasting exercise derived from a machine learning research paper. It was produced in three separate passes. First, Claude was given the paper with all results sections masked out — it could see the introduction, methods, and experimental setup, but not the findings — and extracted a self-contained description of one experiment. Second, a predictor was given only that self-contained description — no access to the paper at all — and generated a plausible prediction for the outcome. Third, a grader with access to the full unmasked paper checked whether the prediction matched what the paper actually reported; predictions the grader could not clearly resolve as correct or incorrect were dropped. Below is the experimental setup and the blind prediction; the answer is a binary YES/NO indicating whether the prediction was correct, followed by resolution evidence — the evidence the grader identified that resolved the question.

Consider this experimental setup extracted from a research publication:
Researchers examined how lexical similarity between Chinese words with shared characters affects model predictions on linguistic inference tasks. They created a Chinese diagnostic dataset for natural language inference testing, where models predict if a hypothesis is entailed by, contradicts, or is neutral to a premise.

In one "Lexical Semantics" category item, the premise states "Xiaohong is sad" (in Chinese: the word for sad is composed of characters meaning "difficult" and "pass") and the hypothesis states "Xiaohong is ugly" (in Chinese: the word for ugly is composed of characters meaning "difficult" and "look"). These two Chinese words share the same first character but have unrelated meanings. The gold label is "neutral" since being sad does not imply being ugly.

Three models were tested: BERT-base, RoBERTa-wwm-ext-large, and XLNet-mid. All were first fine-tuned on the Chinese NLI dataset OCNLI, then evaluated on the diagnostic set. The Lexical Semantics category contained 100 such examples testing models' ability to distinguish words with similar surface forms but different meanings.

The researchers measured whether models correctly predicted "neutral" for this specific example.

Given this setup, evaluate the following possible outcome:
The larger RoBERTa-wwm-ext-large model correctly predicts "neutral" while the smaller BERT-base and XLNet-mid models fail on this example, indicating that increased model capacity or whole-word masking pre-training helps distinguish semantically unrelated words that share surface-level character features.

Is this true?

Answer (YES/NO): YES